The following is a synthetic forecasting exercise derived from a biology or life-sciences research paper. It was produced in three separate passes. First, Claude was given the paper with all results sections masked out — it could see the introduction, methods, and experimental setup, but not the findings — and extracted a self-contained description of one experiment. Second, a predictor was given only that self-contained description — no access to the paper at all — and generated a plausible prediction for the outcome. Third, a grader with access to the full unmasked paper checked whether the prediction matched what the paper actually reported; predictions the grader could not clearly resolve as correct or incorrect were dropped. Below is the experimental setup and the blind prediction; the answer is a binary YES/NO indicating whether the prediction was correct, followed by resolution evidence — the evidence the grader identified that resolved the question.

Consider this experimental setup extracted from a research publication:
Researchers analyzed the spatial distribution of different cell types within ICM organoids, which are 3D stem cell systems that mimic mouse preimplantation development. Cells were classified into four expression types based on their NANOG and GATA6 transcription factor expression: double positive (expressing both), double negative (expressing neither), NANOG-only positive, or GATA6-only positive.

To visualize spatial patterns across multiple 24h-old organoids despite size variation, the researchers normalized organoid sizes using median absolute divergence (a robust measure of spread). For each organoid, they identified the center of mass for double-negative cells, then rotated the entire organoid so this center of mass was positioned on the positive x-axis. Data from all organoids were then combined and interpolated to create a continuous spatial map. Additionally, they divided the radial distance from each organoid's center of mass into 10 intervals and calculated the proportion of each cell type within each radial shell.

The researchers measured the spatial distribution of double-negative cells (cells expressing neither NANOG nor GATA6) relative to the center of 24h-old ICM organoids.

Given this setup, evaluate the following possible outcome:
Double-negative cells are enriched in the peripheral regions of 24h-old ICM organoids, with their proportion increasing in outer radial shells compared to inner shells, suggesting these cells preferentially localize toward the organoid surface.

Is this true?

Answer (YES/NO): YES